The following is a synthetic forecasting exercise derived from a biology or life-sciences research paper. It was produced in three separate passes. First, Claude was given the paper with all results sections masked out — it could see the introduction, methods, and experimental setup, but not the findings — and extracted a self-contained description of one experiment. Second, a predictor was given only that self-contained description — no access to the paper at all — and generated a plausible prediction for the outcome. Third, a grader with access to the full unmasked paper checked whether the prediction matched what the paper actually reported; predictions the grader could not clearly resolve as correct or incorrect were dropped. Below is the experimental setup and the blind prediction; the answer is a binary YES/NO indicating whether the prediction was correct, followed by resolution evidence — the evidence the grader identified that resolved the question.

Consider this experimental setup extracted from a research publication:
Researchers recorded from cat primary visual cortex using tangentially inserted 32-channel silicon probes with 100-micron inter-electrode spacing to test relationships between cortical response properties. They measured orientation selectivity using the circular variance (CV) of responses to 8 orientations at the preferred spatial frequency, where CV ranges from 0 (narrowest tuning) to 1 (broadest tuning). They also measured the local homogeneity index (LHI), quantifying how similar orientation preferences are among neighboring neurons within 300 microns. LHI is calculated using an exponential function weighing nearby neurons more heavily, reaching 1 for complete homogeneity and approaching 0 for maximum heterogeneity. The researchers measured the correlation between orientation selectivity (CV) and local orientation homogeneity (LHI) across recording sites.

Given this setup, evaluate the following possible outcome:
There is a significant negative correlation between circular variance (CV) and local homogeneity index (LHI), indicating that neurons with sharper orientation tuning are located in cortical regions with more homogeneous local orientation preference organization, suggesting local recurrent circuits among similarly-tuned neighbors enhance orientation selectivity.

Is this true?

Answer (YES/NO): YES